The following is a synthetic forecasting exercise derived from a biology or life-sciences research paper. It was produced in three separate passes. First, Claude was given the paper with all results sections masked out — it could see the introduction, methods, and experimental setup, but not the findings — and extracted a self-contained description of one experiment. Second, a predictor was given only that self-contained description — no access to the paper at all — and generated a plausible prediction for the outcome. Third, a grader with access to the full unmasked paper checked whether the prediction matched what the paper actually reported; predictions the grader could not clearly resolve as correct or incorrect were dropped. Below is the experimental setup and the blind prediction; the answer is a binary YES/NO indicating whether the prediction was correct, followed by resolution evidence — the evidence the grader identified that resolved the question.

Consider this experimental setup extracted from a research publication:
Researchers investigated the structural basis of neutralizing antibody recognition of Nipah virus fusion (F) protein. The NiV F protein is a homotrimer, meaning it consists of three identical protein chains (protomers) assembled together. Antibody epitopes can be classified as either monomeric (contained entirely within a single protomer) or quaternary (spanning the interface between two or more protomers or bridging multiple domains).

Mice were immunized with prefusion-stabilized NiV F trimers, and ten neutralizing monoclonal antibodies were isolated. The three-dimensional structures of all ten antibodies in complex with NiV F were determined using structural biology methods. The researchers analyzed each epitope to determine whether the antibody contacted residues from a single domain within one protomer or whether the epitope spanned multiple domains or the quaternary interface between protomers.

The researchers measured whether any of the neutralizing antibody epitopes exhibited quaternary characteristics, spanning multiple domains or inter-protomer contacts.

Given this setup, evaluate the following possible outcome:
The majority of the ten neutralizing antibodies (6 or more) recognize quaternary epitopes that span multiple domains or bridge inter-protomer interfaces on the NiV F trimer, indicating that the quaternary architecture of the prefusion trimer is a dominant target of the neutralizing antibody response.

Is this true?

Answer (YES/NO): YES